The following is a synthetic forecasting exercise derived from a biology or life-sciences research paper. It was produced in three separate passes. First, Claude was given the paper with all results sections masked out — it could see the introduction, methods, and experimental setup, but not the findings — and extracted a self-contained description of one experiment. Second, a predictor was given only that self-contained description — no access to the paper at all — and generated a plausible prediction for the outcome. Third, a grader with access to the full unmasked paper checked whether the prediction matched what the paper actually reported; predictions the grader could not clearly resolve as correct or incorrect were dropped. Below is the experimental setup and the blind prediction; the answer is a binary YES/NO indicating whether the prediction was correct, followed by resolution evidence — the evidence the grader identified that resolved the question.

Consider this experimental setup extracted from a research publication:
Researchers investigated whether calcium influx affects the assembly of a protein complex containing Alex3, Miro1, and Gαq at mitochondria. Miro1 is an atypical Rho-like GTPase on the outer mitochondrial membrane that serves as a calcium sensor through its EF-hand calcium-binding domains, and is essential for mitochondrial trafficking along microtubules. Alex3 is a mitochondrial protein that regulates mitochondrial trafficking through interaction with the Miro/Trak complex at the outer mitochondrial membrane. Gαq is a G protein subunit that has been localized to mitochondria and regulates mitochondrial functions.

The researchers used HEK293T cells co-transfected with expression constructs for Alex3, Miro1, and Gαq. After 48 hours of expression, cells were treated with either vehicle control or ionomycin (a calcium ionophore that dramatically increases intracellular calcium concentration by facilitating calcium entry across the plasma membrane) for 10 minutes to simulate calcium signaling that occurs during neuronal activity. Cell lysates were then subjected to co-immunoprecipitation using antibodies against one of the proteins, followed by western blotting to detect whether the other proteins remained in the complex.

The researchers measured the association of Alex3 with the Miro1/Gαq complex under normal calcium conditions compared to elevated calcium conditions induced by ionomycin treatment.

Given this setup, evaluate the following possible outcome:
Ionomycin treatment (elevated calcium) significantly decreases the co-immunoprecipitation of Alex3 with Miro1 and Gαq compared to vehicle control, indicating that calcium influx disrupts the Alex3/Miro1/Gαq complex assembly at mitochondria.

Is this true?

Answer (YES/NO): YES